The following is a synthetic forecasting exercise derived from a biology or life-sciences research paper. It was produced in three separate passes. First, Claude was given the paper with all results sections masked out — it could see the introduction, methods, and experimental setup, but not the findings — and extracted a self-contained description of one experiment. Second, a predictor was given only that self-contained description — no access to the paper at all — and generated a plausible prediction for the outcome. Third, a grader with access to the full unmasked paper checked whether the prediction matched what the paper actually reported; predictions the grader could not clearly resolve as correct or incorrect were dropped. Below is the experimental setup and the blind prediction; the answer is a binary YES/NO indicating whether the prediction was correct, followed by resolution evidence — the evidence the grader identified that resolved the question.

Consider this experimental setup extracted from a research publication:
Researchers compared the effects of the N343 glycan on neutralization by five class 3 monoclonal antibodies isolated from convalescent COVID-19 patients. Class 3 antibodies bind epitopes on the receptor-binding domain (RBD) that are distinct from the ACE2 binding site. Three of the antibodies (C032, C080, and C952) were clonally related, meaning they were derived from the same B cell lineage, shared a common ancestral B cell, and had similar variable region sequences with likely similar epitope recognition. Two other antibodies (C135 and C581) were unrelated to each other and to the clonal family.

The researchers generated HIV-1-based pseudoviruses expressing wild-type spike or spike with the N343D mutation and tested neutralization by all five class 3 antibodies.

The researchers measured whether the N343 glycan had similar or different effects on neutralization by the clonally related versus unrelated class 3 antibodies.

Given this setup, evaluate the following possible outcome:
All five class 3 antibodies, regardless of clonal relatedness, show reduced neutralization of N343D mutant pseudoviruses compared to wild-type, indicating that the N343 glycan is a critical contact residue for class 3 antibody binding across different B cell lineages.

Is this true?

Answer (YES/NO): NO